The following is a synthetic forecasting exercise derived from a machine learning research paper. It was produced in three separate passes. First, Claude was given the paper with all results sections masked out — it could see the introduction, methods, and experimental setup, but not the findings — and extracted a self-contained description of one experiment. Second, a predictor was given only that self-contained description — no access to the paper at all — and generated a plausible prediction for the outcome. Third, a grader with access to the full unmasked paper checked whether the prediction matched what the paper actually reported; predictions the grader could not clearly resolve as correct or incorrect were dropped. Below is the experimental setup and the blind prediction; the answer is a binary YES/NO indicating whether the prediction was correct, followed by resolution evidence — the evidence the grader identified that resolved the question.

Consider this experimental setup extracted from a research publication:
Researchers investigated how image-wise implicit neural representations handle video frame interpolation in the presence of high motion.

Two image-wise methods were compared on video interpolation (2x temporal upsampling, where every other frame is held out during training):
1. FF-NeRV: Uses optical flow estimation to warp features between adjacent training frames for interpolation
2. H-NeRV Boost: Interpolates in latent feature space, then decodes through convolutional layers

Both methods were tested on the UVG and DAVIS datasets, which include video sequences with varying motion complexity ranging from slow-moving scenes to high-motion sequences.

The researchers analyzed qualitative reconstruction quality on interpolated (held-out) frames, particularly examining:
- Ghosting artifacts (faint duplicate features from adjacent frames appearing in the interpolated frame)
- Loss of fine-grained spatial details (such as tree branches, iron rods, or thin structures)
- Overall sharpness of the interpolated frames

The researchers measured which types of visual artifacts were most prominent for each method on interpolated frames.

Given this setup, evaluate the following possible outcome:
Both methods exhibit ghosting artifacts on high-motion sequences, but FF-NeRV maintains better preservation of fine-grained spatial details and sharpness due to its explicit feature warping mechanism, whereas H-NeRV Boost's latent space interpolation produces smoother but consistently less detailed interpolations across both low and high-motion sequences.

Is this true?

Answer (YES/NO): NO